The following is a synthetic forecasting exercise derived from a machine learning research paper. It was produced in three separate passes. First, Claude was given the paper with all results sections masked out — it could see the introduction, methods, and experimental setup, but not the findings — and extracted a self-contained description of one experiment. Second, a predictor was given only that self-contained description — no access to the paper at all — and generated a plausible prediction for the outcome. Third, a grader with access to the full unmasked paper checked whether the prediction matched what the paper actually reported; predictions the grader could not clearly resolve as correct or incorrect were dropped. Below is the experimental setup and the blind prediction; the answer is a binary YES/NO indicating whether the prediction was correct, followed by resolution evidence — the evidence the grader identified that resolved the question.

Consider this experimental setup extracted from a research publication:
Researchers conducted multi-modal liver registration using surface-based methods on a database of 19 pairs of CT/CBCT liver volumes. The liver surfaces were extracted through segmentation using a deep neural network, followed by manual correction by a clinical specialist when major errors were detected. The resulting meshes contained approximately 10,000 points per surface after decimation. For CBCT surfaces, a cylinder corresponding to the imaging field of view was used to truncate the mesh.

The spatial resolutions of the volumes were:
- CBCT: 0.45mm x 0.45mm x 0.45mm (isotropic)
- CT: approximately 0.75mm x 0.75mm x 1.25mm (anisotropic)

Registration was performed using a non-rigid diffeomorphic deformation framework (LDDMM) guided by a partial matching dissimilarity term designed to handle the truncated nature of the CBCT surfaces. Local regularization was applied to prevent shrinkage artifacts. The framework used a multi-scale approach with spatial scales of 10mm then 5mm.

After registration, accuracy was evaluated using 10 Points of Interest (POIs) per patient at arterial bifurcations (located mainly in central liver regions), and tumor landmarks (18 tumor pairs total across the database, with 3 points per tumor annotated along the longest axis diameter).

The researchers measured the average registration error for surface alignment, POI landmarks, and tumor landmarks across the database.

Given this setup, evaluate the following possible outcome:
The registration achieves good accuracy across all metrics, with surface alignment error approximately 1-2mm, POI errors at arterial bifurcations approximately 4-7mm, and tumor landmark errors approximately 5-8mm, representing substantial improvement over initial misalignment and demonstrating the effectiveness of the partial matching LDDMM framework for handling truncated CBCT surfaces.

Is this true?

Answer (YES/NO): NO